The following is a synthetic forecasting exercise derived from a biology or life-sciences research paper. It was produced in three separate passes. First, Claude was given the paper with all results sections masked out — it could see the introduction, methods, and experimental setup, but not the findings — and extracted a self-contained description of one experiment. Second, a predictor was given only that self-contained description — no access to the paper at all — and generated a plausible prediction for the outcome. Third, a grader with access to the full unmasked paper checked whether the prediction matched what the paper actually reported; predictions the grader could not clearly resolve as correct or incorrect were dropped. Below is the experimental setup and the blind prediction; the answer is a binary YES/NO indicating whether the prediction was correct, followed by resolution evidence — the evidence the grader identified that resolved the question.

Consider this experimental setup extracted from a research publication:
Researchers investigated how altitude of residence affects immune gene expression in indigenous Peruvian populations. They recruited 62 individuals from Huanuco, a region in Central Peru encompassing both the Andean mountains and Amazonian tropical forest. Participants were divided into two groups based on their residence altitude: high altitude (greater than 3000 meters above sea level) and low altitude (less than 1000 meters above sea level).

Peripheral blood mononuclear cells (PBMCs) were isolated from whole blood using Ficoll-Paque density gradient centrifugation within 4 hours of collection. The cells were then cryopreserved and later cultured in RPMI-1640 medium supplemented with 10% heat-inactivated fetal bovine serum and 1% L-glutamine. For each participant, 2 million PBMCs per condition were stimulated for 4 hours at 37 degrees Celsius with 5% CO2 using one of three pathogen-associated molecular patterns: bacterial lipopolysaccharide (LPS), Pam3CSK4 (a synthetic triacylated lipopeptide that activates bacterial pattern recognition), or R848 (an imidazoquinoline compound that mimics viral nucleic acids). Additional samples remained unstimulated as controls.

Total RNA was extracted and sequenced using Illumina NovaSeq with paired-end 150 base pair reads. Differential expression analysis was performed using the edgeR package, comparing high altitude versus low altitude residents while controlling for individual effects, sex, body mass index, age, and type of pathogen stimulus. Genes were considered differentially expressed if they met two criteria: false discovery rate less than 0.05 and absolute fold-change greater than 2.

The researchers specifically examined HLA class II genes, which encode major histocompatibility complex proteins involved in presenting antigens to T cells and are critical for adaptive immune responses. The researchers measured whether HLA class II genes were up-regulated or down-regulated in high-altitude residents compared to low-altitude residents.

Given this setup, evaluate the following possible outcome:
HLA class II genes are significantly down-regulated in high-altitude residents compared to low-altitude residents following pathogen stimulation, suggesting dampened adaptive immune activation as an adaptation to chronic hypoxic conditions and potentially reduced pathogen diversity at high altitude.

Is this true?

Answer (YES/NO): NO